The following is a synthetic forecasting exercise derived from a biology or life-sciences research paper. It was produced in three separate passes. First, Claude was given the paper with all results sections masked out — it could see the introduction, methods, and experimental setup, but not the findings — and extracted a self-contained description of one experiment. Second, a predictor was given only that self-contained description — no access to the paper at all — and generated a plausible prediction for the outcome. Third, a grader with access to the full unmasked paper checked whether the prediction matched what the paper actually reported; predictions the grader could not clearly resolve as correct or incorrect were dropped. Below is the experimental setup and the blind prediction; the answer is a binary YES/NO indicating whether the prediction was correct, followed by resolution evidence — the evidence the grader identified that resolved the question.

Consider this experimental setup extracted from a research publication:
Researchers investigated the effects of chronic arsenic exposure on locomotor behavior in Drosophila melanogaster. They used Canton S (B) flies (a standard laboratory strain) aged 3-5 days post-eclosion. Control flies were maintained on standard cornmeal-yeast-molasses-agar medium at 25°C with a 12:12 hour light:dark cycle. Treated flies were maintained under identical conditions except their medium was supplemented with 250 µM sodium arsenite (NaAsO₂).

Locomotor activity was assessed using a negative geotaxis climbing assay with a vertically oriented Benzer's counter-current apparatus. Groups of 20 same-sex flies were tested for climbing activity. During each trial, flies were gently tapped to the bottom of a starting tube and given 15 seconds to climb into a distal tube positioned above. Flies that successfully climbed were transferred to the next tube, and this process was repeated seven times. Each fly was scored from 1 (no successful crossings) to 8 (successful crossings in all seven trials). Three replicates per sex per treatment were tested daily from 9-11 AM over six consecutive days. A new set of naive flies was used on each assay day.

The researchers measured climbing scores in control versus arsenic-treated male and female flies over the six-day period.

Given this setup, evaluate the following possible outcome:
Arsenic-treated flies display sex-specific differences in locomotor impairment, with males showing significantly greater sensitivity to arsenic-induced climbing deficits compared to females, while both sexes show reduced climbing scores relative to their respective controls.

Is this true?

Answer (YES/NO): NO